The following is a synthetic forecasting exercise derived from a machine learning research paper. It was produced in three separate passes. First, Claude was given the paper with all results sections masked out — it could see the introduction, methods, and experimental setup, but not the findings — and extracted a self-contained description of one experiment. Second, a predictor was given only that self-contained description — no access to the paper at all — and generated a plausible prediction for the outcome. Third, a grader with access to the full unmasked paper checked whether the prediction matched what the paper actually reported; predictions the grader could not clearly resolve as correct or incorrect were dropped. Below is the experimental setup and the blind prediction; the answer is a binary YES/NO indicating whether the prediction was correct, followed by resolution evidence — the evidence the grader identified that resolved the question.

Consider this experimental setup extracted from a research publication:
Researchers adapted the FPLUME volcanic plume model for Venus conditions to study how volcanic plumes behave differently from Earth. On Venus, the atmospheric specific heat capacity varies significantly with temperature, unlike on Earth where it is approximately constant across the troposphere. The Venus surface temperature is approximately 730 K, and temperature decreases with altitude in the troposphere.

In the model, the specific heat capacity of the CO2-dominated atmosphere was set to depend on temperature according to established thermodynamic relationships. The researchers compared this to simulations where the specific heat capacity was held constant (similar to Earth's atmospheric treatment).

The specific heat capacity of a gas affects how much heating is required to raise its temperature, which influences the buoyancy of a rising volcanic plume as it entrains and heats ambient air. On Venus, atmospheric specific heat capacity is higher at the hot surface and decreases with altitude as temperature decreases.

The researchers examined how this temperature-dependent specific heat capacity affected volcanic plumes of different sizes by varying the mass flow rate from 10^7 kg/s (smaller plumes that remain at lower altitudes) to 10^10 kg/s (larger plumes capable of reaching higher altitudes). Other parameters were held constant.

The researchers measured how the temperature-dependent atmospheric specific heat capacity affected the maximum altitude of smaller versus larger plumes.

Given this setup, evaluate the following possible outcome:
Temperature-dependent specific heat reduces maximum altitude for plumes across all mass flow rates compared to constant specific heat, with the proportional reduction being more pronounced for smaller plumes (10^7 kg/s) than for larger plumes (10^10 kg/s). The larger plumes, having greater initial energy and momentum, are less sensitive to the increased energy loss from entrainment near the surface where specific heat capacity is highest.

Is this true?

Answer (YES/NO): NO